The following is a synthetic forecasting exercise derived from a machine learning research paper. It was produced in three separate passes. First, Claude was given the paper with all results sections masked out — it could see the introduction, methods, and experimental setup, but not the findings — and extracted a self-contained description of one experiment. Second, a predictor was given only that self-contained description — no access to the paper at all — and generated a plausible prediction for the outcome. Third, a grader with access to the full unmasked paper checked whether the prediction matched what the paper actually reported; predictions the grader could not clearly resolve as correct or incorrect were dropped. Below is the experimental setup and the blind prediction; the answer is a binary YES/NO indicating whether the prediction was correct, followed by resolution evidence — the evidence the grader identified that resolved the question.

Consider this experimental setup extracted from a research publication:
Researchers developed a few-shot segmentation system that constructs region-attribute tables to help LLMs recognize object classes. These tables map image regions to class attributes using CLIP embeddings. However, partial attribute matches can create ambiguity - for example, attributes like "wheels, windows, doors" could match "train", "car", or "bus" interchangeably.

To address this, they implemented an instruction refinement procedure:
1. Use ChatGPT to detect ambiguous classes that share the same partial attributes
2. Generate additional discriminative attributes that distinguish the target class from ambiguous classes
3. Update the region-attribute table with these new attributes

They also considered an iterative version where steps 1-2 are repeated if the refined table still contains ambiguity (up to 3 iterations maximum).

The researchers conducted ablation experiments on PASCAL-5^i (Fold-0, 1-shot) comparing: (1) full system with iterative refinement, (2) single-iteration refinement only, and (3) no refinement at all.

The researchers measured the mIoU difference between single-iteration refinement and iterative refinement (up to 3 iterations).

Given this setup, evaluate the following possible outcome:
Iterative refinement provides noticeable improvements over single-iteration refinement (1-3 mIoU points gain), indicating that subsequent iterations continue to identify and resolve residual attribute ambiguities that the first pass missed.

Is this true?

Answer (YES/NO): YES